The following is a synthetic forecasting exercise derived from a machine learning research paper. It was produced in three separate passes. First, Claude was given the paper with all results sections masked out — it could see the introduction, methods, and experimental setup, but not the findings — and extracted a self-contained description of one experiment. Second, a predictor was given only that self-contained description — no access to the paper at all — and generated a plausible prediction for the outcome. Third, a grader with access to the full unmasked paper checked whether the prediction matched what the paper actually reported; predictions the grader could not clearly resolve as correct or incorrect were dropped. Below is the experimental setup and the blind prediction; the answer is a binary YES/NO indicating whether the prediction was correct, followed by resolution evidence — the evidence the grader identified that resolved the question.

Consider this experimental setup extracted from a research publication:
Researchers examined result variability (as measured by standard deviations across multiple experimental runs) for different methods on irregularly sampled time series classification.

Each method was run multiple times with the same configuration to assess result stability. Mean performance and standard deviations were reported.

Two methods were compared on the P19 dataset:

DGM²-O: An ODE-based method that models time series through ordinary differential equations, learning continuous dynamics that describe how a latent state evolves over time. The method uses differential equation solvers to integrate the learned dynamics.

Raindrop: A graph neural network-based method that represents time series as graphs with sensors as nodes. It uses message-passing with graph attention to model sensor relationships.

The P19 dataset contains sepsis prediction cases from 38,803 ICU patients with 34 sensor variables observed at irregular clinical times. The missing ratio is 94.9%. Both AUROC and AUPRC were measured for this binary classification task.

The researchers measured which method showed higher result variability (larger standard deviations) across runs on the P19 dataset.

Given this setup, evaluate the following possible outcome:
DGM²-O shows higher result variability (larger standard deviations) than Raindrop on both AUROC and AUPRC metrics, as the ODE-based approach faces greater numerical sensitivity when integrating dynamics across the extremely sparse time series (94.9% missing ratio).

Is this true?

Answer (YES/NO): YES